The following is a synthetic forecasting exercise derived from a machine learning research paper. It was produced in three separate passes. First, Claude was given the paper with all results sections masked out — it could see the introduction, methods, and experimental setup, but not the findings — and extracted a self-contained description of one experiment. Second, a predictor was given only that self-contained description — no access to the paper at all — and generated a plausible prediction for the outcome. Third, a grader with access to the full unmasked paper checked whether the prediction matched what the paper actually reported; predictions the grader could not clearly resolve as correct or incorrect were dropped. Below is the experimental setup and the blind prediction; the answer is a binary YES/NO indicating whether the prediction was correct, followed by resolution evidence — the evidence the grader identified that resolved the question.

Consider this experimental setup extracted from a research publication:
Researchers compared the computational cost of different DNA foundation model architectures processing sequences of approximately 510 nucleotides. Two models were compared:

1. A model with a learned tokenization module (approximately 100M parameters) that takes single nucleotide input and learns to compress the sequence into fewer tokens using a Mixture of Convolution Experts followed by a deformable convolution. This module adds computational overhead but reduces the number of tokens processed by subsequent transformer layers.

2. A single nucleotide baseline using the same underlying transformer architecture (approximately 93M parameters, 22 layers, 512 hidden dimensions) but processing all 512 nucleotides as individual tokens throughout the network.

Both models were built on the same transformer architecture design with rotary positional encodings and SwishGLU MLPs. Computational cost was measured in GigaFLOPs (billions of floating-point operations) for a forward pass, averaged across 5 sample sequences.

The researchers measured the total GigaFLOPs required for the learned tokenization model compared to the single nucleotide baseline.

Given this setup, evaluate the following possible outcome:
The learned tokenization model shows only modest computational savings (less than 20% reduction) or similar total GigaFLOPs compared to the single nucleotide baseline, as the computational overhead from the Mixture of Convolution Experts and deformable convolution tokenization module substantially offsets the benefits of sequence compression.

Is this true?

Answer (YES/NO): NO